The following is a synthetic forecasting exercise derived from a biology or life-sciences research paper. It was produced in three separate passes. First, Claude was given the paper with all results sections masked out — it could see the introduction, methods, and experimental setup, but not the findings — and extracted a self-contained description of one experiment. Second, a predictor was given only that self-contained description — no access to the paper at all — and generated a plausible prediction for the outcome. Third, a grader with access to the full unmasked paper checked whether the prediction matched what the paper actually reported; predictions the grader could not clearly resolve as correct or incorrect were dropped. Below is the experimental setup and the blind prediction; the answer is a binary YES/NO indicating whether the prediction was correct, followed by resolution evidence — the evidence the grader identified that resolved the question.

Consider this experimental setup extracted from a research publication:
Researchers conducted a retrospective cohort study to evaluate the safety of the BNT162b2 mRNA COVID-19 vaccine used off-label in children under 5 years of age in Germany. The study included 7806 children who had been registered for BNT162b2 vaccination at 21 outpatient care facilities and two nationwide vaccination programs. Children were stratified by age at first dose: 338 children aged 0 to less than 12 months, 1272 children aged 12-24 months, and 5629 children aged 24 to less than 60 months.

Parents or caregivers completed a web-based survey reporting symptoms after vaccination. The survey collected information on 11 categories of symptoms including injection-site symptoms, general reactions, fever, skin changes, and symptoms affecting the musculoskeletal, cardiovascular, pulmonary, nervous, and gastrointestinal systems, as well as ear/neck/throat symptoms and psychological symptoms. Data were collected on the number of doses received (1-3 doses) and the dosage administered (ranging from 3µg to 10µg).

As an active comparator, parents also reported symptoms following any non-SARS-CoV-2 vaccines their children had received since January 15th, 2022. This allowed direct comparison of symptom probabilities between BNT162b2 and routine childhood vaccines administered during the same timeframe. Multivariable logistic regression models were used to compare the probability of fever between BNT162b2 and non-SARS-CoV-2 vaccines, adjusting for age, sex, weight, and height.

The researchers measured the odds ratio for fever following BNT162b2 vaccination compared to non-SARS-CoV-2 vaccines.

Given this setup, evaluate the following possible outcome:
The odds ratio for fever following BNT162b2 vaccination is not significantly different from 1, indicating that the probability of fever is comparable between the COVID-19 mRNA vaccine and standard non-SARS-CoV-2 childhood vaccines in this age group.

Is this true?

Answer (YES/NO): NO